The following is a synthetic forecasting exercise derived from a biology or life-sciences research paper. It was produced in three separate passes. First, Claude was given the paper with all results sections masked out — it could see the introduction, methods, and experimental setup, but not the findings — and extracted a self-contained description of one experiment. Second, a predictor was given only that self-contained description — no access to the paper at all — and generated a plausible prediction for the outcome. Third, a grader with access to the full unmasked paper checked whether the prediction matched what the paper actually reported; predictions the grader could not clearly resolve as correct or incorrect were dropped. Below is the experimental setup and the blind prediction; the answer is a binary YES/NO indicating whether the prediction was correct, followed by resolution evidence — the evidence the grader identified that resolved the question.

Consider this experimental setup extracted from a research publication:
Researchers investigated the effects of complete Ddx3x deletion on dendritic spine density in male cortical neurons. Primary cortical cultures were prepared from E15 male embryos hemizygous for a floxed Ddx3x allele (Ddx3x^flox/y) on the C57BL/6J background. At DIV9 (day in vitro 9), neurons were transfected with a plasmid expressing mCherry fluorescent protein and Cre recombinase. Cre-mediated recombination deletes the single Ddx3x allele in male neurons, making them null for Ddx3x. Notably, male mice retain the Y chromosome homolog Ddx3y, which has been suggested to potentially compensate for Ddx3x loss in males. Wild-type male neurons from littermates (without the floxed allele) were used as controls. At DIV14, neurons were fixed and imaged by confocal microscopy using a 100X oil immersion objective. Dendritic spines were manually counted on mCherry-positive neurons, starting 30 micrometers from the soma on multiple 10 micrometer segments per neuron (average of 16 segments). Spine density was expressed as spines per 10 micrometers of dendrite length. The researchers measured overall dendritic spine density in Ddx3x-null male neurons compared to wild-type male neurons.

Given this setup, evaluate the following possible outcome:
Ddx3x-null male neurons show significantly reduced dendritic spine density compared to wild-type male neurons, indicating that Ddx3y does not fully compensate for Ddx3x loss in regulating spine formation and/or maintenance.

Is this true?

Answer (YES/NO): NO